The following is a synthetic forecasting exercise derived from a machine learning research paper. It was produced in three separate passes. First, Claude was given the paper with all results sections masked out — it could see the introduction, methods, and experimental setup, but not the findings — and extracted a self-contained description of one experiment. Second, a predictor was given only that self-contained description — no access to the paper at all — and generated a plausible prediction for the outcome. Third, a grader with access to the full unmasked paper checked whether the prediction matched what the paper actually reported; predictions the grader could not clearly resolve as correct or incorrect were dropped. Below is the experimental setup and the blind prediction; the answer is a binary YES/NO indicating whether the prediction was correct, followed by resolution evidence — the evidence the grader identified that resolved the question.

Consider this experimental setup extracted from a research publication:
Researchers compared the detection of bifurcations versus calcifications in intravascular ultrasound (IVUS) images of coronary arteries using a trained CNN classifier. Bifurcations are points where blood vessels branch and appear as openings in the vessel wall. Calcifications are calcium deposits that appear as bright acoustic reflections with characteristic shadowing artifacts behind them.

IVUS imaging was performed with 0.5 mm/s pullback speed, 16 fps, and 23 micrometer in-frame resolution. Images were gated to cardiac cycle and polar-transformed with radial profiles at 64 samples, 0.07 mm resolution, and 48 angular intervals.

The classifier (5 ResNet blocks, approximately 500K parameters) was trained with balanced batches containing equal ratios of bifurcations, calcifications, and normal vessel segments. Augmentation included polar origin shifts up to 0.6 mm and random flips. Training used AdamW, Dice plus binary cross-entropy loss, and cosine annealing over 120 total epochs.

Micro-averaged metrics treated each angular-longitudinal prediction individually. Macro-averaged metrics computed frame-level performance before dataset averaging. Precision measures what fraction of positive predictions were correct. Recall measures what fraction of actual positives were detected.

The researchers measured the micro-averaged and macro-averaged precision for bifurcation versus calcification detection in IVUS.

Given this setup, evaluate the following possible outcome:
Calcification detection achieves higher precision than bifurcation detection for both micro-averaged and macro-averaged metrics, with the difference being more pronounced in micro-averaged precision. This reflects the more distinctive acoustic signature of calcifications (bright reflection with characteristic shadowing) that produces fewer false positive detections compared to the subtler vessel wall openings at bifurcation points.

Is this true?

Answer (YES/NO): YES